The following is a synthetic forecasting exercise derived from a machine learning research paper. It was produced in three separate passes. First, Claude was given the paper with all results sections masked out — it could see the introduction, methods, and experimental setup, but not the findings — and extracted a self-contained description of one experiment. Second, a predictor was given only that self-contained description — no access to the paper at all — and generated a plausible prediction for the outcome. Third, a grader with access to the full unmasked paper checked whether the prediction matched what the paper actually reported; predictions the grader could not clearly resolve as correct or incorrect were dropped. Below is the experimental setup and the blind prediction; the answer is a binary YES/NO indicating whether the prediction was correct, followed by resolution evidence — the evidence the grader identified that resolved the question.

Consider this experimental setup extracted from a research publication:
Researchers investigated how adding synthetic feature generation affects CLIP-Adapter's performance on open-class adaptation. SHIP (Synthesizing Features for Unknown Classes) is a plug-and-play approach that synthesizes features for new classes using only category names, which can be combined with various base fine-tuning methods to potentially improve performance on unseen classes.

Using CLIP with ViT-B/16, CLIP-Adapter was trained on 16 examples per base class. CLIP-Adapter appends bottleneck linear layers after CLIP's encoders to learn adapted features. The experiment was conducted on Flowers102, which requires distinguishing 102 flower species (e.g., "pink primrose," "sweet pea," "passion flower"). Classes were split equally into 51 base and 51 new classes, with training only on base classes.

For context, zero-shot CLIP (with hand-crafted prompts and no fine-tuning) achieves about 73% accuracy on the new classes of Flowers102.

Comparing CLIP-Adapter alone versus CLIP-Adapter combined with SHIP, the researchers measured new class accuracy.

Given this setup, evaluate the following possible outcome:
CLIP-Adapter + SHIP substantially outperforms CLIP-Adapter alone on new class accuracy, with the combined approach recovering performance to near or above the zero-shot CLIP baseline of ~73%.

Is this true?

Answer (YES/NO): NO